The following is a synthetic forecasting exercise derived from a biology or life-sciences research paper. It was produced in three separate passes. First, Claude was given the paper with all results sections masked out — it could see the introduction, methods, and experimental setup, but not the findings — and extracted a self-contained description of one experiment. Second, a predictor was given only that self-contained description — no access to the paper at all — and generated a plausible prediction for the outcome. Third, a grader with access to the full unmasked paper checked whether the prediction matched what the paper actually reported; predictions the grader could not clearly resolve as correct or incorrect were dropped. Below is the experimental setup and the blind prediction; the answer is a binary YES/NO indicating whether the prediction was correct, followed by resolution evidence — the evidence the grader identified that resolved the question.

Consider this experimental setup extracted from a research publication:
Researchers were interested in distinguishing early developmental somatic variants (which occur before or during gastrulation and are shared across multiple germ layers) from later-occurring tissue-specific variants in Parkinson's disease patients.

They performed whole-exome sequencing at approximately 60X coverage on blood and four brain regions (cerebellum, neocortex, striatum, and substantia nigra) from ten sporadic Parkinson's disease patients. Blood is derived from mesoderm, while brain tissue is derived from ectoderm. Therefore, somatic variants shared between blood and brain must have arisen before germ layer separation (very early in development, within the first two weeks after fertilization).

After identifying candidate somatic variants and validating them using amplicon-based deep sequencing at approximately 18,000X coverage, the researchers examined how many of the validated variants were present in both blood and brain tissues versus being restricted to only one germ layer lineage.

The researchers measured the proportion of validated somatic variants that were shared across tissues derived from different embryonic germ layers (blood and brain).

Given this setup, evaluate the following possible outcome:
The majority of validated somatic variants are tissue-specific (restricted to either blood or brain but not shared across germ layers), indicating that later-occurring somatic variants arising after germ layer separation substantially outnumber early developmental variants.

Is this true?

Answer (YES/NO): NO